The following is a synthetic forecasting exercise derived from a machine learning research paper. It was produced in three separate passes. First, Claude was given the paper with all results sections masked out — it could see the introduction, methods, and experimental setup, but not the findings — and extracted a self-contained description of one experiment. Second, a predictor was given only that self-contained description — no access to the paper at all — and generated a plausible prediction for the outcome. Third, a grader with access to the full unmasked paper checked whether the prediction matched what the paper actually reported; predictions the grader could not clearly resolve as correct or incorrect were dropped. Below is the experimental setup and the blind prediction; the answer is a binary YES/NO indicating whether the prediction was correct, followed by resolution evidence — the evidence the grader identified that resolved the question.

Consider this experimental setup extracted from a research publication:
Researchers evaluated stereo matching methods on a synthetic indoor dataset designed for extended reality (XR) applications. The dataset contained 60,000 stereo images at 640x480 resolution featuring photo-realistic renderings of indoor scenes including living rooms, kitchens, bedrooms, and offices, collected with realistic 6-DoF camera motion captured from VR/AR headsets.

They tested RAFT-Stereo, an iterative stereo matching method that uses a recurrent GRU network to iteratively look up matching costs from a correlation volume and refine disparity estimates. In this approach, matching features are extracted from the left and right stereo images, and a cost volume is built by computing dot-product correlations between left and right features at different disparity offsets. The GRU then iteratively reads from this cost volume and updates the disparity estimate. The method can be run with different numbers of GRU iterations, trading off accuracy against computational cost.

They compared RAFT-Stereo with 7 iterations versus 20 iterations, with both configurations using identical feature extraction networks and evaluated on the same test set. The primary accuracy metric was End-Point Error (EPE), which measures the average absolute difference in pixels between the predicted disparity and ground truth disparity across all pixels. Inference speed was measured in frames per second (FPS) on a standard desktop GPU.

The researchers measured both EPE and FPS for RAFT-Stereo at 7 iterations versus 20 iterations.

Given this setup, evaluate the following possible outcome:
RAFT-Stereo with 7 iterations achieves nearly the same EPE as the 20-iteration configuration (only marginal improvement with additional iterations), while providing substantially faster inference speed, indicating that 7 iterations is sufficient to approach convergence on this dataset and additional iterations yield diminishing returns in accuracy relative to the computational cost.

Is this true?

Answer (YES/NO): NO